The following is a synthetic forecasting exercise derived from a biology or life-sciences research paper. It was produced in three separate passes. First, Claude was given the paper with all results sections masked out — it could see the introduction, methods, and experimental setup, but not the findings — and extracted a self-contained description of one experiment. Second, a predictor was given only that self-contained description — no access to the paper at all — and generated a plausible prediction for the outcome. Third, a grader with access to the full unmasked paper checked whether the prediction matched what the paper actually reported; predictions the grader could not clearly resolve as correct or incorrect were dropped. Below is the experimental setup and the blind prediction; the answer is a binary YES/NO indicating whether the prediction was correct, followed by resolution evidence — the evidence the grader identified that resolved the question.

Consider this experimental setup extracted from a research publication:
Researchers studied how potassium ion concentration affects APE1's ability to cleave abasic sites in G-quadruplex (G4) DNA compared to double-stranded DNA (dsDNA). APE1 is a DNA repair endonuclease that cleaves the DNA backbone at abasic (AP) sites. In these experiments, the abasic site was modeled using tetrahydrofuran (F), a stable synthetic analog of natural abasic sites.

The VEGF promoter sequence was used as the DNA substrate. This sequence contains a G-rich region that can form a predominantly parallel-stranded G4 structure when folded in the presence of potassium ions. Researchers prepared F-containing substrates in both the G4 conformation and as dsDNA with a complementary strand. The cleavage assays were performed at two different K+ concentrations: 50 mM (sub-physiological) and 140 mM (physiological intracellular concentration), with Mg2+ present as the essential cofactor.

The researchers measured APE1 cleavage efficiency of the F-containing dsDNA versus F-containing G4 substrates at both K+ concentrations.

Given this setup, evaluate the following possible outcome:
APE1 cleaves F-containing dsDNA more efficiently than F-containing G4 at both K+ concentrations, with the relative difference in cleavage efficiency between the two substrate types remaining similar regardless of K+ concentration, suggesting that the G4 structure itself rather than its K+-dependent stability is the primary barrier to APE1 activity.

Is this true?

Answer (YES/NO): NO